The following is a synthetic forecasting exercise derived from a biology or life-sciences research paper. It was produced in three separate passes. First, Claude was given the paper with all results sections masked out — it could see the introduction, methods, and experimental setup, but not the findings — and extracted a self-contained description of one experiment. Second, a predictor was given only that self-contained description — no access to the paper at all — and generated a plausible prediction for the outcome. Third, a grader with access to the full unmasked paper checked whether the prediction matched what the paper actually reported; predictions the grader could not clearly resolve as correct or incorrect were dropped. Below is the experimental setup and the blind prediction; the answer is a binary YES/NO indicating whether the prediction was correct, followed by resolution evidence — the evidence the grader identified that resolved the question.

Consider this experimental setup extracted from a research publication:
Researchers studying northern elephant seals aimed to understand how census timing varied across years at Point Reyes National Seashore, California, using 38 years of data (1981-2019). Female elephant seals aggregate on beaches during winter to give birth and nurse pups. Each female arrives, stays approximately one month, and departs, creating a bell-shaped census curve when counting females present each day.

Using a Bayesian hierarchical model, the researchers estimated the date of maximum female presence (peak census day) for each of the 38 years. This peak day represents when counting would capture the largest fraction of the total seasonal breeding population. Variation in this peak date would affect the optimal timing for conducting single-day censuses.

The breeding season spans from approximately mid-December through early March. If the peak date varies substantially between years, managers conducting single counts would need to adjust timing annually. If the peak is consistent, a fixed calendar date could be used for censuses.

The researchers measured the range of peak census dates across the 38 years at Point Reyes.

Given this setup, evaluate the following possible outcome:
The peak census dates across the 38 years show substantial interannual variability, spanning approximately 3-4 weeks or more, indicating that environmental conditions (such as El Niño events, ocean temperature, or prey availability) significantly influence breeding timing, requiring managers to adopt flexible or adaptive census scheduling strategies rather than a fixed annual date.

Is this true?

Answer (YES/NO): NO